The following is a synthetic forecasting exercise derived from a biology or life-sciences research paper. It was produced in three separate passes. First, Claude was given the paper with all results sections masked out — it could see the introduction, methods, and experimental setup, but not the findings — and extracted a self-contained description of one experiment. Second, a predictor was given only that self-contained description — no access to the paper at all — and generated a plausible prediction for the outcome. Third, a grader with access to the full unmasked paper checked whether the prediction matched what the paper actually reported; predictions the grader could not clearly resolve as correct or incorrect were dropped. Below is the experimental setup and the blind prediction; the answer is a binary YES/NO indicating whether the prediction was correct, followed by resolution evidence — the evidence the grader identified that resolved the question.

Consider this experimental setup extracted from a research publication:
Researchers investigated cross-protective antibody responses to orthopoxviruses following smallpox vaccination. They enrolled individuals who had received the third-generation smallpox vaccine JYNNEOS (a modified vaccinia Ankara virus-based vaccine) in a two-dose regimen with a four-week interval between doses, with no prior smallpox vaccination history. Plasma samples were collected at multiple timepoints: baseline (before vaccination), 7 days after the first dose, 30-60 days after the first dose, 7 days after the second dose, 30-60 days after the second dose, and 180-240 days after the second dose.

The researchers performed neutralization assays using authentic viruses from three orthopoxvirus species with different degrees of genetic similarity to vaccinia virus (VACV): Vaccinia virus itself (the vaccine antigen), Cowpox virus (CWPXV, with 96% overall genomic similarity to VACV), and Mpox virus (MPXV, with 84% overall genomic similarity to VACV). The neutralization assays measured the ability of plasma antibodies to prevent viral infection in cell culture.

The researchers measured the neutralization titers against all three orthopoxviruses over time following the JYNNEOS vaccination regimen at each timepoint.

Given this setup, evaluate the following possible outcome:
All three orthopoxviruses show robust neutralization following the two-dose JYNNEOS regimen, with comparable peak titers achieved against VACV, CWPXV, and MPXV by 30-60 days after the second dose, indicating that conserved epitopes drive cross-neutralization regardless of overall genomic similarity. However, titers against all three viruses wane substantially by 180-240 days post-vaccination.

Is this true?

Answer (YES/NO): NO